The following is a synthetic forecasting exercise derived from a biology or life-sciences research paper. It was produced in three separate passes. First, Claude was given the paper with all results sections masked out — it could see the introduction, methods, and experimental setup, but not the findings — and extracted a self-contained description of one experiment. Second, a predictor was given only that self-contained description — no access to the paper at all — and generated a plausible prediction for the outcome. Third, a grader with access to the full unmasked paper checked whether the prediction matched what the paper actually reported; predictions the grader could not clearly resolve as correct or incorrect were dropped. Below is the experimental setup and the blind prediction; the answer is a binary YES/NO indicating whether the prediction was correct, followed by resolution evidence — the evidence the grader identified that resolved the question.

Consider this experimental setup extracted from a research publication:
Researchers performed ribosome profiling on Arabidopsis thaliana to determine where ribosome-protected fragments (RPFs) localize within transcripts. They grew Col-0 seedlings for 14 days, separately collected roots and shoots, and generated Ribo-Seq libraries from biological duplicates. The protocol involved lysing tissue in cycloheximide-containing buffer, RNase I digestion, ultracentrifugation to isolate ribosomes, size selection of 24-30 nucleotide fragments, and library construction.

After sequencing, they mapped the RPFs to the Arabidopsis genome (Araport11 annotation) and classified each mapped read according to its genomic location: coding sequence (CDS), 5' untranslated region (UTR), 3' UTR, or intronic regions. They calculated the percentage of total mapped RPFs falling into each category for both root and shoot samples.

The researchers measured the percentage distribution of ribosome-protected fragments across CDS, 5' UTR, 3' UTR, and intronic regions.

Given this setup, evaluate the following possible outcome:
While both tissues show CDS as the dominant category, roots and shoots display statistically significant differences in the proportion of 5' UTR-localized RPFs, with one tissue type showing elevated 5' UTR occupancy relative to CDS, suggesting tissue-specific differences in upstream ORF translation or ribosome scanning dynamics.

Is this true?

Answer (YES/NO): NO